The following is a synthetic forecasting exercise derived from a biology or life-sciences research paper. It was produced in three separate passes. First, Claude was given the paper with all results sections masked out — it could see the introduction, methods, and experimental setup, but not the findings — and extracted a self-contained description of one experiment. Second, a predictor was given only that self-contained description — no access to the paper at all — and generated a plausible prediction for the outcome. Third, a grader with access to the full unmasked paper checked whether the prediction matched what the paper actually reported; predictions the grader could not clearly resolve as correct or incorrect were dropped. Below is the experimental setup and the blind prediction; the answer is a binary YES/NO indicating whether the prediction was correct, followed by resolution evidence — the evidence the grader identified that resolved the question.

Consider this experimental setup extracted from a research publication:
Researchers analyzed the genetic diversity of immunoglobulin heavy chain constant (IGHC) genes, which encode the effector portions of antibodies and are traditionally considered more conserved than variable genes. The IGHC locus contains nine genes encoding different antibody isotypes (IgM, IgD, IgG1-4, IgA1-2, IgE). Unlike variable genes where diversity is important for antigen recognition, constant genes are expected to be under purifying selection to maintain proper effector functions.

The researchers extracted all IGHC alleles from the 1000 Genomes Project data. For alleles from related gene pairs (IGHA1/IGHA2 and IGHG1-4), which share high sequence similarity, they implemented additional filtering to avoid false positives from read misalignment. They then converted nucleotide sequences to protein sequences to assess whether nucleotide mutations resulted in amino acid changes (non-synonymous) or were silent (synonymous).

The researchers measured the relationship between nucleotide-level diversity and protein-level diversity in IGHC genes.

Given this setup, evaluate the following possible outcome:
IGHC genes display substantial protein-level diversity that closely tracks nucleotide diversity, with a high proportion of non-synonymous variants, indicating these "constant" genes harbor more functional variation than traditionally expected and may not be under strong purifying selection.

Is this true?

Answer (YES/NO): NO